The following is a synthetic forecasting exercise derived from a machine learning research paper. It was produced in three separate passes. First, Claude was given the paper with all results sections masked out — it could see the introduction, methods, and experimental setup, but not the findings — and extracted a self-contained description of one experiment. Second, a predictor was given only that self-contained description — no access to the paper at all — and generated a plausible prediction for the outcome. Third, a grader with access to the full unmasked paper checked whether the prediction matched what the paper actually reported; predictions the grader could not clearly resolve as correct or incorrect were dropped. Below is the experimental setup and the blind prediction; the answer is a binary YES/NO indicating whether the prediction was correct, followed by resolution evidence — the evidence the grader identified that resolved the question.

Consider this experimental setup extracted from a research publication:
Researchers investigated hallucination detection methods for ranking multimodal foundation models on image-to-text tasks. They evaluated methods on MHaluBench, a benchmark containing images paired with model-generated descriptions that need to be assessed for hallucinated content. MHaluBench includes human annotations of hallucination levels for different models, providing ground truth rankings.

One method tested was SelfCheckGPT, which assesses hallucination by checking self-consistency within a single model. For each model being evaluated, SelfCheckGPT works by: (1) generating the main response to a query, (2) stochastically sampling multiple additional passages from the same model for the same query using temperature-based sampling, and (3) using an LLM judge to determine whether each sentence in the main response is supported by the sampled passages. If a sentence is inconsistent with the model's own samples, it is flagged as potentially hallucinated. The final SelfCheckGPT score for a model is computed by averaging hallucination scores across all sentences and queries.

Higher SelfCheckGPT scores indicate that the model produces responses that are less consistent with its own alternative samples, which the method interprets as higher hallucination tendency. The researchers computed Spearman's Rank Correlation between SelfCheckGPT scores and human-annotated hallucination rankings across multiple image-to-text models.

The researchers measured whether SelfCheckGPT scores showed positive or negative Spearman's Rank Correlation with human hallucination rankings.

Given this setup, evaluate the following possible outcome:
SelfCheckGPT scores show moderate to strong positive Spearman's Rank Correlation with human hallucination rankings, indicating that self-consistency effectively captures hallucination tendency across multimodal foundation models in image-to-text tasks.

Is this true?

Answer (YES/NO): NO